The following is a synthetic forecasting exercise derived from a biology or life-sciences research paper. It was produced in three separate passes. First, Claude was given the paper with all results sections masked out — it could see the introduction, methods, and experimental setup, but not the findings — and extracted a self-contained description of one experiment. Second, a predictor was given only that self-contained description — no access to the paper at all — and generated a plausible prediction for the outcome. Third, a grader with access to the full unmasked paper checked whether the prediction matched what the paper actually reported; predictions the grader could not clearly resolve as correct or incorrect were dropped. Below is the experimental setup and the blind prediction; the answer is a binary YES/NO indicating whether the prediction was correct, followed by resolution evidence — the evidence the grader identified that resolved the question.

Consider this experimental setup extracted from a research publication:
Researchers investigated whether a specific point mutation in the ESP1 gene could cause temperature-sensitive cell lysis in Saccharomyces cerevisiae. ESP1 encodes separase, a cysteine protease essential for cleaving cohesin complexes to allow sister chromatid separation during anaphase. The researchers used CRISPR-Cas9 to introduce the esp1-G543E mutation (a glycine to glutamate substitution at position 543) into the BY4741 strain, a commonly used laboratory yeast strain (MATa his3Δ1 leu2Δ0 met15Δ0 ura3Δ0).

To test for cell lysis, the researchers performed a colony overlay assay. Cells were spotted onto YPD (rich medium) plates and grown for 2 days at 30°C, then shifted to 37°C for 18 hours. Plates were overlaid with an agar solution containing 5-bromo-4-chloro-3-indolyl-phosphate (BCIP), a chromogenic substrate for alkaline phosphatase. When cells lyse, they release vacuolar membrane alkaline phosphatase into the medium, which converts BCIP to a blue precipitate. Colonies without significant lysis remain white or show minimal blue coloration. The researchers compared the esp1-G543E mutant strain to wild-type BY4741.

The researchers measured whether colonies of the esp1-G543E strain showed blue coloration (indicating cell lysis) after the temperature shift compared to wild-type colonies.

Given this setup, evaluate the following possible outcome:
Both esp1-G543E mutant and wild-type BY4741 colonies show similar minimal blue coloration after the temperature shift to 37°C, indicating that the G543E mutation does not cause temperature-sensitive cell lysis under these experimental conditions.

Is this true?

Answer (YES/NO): NO